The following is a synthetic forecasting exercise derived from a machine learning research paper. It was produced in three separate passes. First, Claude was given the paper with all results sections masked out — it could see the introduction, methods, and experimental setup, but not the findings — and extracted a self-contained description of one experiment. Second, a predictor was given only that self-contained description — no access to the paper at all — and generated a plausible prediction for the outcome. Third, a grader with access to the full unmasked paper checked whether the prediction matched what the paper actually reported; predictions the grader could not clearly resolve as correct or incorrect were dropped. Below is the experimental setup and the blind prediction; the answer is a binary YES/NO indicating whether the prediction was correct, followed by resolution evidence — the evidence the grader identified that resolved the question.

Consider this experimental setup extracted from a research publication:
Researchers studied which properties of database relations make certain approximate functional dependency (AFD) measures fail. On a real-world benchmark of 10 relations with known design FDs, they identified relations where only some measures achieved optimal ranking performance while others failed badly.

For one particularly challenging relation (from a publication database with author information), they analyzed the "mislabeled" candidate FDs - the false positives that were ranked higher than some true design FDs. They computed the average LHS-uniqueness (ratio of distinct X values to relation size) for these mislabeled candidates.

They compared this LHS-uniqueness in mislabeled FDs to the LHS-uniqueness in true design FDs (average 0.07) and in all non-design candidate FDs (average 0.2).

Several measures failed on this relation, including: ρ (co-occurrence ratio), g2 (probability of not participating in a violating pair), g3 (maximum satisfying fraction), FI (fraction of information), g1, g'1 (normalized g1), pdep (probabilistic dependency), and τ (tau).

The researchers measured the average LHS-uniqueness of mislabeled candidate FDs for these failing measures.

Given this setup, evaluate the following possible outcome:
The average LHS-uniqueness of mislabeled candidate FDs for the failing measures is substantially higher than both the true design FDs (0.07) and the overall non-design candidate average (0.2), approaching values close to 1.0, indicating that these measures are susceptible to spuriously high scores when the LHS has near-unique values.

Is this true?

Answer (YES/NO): YES